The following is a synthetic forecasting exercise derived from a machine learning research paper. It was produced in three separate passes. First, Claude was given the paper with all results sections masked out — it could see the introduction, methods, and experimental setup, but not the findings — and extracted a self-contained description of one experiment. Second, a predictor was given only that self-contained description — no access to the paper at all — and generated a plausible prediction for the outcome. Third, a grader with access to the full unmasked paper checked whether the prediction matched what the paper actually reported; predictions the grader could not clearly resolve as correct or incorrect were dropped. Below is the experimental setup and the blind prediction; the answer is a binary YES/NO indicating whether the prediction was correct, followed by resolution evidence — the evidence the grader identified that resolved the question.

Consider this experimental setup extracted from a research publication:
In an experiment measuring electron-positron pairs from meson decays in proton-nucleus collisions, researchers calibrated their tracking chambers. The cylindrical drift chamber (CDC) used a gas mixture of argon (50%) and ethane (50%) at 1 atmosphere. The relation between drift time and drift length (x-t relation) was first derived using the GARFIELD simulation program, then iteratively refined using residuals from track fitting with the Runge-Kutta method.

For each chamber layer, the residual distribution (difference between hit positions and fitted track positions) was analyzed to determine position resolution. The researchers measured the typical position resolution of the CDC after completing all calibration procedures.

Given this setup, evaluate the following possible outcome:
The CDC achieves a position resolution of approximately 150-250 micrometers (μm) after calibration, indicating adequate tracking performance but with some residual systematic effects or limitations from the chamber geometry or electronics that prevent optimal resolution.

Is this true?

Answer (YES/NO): NO